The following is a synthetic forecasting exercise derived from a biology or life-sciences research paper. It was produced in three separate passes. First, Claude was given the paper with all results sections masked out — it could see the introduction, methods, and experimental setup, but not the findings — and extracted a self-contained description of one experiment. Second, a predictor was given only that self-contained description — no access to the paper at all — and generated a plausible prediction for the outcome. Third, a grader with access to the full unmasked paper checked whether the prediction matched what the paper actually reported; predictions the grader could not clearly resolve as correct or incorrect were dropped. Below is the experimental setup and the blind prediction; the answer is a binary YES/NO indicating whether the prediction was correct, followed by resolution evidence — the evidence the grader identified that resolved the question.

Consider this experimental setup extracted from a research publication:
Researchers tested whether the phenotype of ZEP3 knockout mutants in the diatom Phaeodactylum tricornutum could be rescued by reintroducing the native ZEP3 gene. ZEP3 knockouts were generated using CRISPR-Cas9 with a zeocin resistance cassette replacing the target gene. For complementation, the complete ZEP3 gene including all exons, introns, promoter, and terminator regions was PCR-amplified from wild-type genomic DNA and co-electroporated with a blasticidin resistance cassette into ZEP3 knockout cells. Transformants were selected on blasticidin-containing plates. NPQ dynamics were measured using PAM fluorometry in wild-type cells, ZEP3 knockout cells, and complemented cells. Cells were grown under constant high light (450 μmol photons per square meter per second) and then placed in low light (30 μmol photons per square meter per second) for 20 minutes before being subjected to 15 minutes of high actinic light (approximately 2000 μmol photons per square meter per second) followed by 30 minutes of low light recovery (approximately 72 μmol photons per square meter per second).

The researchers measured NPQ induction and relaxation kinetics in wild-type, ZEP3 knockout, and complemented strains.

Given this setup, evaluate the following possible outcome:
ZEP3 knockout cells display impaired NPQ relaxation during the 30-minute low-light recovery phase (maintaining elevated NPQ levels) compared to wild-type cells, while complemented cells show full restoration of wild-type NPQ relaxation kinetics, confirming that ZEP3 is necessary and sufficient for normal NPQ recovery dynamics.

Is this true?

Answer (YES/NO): YES